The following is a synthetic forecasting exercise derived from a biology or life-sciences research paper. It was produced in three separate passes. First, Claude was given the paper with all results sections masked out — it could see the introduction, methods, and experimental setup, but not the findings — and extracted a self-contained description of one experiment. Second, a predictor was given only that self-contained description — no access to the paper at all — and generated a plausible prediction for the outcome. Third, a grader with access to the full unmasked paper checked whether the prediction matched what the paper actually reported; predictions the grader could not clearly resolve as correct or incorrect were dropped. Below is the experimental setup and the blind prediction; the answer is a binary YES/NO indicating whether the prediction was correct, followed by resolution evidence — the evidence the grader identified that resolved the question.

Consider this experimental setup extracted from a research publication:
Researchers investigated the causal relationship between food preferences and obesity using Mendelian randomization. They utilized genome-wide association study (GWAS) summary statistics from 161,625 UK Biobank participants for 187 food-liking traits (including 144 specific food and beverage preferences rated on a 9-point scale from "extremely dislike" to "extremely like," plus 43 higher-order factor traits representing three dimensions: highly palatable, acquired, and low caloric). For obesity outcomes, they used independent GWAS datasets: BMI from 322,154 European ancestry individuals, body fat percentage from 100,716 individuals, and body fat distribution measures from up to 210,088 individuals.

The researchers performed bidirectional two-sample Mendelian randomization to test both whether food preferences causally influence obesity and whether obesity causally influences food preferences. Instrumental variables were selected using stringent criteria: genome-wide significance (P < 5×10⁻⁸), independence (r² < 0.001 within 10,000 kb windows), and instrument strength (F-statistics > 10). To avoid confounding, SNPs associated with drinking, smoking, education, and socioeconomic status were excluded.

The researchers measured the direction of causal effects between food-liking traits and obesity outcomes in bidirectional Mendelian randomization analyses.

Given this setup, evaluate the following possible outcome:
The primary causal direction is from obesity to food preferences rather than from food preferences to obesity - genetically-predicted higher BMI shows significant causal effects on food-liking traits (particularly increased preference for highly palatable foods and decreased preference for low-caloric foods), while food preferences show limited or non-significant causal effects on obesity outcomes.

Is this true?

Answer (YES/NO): NO